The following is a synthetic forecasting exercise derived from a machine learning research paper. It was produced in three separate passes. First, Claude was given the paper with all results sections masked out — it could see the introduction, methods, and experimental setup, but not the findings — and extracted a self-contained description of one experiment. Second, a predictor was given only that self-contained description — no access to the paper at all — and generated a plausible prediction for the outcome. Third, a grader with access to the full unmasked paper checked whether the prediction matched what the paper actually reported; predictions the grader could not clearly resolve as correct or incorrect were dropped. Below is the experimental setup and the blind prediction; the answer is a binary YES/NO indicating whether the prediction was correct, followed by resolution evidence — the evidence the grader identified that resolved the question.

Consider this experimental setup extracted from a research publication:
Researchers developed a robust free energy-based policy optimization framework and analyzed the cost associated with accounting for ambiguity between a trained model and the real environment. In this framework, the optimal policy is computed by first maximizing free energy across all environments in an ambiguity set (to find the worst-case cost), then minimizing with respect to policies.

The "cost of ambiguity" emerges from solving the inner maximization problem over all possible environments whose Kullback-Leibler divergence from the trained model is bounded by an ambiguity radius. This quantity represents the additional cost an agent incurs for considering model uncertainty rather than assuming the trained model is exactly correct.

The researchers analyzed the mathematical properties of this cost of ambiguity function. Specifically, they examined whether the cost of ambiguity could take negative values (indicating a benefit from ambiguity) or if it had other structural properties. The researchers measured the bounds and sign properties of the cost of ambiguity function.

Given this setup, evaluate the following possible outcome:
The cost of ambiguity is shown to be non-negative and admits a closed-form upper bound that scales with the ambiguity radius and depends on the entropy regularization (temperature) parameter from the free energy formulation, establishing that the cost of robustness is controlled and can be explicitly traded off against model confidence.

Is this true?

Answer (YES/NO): NO